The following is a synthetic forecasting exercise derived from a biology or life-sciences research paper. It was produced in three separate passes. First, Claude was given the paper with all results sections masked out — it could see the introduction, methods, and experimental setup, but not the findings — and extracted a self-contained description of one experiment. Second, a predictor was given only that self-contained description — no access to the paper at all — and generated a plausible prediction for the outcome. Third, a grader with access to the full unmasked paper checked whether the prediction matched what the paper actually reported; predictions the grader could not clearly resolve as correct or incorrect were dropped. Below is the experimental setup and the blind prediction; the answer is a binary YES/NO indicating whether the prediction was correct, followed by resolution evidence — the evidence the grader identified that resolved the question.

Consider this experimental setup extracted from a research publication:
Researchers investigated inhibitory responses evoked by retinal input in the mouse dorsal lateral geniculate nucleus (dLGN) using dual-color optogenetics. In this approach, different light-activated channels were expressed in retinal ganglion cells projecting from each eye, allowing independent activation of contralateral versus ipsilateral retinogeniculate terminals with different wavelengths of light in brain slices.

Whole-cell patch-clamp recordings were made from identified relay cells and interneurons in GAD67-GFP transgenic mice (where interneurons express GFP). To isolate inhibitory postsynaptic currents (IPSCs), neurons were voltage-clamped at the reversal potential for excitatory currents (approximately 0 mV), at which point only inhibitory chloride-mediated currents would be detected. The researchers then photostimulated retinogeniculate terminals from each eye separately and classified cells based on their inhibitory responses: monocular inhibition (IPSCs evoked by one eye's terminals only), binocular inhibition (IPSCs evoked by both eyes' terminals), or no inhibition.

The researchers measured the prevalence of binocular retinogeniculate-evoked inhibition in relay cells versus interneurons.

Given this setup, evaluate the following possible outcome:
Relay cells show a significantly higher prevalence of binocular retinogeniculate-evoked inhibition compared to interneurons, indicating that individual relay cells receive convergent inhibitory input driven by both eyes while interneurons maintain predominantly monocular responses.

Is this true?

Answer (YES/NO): YES